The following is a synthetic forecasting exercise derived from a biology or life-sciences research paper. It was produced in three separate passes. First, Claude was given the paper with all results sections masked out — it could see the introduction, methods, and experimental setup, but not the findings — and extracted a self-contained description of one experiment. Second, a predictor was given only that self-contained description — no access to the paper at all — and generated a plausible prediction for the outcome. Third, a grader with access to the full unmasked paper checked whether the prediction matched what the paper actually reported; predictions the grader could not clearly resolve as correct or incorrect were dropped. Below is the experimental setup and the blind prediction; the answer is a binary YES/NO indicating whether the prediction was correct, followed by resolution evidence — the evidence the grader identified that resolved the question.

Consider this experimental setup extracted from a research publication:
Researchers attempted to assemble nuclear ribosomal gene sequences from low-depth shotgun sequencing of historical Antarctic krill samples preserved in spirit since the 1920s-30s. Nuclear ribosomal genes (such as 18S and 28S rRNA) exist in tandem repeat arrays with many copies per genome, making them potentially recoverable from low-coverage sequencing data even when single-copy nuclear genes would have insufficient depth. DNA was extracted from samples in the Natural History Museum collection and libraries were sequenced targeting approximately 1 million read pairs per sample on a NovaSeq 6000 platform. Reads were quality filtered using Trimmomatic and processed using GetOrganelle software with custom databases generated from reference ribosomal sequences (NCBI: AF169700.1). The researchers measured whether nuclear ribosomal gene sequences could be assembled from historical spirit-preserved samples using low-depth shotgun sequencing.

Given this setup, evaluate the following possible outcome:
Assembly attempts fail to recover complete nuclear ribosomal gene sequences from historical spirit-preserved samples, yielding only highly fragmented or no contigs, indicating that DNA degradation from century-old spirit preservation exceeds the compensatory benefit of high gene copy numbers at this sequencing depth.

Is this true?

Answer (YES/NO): NO